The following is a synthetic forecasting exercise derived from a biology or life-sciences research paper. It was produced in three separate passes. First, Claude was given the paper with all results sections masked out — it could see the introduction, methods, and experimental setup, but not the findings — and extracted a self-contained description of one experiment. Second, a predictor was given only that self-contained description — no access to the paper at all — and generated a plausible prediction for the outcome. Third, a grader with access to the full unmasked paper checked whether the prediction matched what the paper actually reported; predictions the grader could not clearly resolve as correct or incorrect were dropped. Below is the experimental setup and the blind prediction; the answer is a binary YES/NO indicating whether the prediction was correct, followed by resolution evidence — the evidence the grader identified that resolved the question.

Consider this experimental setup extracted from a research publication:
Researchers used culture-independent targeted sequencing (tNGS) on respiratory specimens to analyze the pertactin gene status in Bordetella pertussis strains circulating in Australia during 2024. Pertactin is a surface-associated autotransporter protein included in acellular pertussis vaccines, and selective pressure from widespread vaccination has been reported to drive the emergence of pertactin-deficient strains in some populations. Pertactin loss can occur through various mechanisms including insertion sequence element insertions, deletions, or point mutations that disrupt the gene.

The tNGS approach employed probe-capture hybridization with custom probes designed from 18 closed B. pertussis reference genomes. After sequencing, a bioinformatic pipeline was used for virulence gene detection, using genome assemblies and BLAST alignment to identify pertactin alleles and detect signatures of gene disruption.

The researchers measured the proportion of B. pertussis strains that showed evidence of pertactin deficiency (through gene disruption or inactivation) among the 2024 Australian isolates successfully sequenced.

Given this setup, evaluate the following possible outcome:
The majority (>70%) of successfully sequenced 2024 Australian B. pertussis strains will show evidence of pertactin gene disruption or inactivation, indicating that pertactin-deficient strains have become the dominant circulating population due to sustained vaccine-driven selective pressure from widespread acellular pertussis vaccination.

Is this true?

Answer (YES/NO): NO